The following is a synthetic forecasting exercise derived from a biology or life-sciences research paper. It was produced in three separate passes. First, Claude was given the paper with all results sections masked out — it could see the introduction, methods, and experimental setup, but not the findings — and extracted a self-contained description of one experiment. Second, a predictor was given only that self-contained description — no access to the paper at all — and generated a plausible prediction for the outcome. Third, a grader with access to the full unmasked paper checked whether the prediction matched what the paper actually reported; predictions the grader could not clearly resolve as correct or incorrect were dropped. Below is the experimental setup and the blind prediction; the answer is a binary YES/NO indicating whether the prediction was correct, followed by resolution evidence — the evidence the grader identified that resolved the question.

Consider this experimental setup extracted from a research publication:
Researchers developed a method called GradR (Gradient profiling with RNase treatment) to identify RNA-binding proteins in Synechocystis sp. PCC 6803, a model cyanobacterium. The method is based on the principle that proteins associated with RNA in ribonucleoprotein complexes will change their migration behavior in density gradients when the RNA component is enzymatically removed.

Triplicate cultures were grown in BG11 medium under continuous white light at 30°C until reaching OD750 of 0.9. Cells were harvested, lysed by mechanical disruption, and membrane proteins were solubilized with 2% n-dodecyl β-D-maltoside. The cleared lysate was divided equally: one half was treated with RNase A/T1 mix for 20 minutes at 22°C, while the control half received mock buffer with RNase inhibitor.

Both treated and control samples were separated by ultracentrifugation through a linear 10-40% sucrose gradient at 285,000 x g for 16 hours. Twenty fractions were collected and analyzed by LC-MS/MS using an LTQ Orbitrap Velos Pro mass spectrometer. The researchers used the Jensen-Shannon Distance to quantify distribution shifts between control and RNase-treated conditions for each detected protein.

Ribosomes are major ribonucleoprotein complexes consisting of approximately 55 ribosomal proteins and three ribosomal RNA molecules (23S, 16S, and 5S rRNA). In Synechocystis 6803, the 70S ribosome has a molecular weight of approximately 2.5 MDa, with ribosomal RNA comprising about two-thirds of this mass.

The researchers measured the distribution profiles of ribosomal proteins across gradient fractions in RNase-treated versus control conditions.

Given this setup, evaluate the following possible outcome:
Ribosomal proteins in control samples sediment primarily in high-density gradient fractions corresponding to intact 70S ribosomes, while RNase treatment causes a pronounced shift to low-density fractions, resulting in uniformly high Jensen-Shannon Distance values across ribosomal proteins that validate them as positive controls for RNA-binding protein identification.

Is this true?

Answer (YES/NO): NO